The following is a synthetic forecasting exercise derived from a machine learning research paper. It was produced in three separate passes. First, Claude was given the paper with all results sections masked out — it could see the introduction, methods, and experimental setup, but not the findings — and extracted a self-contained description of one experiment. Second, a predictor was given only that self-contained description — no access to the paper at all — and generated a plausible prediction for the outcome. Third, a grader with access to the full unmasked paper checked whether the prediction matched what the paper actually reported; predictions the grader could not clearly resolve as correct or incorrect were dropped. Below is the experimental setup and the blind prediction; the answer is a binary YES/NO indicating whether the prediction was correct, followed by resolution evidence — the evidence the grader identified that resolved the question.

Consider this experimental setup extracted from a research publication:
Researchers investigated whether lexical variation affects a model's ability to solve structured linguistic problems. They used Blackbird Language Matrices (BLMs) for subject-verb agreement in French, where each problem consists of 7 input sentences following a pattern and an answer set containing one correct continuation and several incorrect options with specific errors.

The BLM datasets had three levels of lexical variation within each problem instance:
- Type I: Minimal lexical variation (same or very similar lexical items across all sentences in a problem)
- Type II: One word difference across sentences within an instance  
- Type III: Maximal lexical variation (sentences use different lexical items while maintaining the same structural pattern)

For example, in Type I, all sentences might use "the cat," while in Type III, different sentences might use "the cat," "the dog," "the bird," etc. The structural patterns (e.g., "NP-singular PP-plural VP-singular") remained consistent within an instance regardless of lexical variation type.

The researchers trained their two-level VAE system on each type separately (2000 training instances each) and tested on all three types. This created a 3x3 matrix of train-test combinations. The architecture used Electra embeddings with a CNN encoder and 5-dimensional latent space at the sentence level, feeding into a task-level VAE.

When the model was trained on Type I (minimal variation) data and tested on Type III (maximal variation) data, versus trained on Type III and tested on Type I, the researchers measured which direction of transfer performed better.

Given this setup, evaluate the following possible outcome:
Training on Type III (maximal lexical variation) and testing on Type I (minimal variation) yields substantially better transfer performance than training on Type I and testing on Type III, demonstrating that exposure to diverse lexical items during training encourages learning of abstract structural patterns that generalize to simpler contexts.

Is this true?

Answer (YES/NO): NO